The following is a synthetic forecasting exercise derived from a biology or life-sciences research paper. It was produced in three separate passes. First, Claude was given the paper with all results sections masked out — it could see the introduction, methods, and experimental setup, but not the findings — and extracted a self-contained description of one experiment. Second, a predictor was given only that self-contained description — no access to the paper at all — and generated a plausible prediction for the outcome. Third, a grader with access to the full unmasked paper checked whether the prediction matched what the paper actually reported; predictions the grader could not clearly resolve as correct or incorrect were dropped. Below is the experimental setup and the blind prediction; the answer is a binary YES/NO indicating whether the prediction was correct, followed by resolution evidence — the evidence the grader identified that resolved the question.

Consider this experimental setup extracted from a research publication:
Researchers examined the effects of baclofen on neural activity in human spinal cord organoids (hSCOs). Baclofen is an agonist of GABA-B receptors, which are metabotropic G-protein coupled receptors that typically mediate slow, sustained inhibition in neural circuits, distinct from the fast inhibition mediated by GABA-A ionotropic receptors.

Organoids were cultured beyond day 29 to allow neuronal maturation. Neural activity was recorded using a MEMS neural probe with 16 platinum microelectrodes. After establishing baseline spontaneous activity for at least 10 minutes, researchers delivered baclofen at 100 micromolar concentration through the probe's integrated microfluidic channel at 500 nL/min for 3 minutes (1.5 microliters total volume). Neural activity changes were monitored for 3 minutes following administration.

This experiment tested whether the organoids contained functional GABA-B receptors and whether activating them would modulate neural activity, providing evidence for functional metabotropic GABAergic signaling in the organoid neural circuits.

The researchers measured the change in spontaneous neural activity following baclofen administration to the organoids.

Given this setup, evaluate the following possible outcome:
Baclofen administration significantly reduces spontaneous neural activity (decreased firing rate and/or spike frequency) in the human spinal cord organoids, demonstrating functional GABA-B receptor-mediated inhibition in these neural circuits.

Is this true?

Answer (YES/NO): YES